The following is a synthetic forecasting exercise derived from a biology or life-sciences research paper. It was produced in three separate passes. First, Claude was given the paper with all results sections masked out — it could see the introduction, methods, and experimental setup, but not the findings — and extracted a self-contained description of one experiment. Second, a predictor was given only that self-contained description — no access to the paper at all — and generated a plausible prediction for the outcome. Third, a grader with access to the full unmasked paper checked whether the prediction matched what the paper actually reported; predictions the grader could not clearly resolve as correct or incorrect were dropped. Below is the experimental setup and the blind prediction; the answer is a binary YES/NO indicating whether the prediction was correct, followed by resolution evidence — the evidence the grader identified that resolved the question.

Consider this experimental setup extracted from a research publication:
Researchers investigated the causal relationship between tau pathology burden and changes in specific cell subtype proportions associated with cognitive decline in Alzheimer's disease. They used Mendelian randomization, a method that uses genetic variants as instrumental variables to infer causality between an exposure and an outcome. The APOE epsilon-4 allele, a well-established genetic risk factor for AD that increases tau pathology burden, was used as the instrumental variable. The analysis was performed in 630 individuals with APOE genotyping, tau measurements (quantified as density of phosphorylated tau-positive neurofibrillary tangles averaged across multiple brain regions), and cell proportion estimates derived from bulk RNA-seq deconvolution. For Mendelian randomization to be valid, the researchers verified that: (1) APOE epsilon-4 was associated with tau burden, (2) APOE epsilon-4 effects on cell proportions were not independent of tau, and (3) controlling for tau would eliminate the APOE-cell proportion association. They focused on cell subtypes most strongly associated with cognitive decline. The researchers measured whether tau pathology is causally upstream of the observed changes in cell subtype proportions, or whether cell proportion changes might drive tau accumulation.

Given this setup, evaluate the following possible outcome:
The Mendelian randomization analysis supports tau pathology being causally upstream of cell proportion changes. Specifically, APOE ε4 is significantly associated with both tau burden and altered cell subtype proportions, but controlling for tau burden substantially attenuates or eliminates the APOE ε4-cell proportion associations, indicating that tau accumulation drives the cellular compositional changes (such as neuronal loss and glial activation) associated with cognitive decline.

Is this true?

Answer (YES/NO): YES